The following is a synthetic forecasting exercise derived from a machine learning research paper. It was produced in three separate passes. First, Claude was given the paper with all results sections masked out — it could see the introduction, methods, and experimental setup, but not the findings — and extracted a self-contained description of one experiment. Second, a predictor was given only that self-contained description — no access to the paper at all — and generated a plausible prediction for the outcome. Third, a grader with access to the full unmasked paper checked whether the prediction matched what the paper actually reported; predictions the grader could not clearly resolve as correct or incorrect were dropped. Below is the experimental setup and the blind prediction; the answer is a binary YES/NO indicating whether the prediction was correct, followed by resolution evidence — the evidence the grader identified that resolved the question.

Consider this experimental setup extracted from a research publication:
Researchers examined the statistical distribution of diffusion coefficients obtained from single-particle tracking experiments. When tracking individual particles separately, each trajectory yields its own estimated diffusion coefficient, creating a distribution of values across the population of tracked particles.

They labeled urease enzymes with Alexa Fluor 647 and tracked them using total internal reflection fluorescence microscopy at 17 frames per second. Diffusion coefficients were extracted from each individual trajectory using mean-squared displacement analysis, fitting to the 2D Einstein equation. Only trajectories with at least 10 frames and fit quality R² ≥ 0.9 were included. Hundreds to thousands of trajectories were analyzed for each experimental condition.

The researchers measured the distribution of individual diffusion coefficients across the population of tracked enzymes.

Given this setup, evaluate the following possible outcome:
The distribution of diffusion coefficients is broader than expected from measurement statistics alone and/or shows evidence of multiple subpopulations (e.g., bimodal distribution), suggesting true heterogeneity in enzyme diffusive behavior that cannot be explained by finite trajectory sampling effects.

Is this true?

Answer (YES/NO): NO